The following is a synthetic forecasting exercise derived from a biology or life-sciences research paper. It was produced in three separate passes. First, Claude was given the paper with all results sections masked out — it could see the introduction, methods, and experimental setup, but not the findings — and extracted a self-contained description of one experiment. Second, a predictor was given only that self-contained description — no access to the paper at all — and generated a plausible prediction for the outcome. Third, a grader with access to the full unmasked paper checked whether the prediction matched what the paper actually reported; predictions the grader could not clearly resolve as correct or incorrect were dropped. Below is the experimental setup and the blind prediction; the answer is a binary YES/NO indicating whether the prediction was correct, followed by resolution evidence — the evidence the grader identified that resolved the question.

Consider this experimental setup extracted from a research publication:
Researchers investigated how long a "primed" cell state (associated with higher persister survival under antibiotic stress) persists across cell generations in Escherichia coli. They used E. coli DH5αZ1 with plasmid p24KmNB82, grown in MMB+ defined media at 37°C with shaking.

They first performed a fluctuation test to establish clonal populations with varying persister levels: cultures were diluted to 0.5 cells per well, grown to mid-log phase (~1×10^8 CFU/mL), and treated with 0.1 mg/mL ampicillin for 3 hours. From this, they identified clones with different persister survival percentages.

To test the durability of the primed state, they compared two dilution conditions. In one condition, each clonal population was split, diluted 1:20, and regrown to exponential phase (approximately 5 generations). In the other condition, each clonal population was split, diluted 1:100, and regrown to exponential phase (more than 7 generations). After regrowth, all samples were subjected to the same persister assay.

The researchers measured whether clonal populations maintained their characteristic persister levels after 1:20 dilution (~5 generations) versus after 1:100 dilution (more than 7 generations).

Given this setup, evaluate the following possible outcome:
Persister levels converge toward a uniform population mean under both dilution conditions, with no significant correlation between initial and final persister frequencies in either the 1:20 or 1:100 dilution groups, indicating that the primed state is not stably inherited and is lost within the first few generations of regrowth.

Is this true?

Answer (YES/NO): NO